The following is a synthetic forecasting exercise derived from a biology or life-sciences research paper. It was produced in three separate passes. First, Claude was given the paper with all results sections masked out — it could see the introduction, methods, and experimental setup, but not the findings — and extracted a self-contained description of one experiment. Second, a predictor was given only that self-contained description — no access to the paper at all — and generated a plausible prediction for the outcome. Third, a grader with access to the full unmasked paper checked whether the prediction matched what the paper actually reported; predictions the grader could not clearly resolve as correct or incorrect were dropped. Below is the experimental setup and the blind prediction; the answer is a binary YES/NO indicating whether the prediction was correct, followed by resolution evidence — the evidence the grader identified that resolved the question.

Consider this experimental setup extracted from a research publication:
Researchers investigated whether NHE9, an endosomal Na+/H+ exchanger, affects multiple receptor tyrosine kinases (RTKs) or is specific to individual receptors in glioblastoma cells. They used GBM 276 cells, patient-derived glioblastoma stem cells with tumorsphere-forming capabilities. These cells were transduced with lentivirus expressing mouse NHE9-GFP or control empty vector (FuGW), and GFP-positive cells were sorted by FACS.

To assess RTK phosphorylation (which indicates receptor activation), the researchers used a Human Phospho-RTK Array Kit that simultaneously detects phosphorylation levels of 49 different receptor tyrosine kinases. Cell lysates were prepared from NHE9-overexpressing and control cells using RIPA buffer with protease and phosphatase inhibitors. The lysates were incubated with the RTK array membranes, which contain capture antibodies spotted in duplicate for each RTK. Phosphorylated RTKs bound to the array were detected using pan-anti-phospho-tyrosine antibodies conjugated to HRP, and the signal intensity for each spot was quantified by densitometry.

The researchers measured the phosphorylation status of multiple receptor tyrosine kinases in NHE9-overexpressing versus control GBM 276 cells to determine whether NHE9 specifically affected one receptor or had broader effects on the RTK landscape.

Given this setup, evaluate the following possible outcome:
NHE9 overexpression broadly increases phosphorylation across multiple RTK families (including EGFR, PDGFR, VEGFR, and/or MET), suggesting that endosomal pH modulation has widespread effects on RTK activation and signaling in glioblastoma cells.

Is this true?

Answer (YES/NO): YES